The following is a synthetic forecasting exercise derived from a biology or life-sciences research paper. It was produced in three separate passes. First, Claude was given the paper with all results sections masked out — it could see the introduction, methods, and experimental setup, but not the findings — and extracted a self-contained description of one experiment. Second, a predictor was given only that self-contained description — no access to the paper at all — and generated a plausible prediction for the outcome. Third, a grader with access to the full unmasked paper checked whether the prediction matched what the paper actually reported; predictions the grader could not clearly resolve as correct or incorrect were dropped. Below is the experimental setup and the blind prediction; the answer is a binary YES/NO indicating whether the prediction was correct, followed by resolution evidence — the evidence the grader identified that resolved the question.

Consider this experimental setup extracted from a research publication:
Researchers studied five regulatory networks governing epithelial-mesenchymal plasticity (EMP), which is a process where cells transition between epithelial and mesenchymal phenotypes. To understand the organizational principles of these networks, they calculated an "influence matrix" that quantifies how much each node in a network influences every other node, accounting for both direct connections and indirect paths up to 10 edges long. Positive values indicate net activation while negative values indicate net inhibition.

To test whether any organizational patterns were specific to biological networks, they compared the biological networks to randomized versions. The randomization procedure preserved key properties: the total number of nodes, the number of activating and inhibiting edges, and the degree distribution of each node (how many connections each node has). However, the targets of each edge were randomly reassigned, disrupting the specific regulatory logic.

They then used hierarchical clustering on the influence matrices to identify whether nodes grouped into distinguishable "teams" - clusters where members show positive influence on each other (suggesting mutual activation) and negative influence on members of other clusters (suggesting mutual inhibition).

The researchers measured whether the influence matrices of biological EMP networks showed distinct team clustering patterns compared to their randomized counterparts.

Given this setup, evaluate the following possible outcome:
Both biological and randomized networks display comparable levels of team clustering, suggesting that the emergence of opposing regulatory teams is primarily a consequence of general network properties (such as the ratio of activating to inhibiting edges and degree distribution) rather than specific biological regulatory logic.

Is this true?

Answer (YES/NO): NO